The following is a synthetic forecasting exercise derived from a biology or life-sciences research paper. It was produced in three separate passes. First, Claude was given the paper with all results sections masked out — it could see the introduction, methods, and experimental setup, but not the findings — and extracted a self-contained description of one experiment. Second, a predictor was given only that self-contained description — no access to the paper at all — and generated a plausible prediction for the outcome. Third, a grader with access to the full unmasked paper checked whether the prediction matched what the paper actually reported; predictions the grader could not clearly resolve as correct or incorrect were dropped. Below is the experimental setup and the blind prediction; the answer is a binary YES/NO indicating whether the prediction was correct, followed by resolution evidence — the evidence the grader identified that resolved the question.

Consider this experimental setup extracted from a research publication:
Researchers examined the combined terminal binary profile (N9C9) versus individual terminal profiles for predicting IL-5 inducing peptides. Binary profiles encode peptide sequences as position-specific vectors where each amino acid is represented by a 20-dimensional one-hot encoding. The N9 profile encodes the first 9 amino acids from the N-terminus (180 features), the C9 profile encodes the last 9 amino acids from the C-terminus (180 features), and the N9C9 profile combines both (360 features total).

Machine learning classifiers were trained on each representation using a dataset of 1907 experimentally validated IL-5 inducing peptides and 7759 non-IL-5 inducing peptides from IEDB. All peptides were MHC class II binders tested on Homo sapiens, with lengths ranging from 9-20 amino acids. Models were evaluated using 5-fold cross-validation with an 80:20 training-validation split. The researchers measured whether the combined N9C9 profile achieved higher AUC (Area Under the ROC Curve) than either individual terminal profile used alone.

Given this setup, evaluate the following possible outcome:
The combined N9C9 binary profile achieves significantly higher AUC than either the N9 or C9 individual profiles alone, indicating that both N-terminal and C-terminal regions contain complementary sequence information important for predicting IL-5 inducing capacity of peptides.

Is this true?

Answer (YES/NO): NO